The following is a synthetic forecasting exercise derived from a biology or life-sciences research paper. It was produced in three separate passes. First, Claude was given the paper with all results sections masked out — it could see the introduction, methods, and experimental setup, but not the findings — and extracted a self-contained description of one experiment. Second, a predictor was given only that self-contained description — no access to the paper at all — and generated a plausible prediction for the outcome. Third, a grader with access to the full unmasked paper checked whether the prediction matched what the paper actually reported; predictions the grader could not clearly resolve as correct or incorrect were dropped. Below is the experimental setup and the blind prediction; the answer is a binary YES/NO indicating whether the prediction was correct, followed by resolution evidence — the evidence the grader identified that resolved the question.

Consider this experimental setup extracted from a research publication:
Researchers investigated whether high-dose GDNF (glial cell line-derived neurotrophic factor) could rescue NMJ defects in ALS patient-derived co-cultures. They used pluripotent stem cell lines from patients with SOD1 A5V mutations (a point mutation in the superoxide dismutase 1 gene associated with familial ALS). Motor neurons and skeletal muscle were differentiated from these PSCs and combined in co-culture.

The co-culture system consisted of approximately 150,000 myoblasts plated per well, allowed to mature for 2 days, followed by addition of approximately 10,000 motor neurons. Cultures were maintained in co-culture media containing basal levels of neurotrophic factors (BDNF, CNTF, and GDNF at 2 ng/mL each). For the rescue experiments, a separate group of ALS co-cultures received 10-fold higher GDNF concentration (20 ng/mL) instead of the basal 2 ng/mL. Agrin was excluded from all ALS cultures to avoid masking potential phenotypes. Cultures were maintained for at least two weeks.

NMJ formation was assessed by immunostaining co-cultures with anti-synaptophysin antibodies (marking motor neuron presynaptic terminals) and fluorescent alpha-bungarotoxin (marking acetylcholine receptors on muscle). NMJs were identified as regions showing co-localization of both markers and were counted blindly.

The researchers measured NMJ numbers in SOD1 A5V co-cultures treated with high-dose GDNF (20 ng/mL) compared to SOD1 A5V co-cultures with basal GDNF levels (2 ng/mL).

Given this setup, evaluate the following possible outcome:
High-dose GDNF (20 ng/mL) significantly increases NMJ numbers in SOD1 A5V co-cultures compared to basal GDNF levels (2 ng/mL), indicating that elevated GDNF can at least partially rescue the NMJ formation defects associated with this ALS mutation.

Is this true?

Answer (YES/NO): NO